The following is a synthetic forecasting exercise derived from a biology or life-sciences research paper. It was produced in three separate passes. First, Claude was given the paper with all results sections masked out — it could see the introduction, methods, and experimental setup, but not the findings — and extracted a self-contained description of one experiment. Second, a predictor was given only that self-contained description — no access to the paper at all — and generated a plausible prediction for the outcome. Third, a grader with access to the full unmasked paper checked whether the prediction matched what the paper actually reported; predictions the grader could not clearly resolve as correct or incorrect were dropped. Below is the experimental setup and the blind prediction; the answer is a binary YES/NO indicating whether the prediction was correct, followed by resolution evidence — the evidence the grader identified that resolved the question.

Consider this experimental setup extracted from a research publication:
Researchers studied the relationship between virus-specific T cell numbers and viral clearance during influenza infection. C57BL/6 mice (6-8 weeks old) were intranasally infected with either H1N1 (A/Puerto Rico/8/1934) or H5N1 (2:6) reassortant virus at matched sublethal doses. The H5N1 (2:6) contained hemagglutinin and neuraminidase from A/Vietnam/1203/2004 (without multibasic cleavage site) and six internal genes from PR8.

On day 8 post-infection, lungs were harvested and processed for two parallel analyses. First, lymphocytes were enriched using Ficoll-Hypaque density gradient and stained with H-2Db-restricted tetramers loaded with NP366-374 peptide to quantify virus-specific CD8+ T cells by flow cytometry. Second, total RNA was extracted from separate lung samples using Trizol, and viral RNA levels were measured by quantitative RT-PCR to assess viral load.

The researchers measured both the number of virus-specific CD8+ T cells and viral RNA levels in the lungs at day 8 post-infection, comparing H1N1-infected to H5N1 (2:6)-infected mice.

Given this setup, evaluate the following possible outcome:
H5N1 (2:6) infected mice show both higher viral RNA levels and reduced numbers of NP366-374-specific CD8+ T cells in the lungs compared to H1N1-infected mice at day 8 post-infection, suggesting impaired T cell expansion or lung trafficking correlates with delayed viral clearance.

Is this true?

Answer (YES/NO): NO